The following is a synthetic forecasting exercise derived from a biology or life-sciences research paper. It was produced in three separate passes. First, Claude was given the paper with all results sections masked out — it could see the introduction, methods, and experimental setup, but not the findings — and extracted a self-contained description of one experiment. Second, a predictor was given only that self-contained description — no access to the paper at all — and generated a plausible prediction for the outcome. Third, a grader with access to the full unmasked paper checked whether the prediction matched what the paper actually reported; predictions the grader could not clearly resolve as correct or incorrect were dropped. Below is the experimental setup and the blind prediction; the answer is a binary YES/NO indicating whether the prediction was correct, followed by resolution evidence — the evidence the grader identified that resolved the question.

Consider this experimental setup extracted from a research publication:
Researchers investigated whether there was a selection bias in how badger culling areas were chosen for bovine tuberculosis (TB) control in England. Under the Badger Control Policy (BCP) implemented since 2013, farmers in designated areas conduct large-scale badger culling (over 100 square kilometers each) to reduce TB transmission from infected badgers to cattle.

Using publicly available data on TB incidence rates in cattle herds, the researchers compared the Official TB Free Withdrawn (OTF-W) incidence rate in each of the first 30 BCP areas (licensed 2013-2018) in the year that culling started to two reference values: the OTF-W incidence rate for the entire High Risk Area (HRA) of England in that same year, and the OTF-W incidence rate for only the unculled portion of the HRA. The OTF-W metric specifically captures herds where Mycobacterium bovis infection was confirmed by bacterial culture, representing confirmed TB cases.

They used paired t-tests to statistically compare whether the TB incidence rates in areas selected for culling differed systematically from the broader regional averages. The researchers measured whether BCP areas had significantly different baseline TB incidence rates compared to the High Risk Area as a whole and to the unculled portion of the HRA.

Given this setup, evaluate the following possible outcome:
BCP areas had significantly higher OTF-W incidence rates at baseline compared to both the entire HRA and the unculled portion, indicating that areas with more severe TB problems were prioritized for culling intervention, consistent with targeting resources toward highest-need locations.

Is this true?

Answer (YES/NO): YES